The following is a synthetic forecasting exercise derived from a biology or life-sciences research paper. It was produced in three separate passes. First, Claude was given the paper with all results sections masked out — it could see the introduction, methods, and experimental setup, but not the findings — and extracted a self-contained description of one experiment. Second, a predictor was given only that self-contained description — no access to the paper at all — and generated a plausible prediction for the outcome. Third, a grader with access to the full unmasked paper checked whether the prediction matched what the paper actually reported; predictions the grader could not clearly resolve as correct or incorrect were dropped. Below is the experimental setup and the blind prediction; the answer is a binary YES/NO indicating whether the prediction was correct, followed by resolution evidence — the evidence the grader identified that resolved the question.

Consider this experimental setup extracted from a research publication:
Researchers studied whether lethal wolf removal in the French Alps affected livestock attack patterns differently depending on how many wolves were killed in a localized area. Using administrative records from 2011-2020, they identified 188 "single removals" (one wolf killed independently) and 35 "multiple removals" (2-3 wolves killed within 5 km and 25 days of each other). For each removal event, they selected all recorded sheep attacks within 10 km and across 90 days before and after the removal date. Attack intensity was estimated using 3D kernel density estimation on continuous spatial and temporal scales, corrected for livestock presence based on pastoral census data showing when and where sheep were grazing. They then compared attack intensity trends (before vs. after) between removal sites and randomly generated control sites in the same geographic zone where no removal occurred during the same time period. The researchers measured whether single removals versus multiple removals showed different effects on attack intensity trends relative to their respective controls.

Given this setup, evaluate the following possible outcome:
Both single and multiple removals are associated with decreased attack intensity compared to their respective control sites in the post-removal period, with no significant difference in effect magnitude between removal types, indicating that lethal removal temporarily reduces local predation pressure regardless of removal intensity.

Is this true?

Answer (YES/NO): NO